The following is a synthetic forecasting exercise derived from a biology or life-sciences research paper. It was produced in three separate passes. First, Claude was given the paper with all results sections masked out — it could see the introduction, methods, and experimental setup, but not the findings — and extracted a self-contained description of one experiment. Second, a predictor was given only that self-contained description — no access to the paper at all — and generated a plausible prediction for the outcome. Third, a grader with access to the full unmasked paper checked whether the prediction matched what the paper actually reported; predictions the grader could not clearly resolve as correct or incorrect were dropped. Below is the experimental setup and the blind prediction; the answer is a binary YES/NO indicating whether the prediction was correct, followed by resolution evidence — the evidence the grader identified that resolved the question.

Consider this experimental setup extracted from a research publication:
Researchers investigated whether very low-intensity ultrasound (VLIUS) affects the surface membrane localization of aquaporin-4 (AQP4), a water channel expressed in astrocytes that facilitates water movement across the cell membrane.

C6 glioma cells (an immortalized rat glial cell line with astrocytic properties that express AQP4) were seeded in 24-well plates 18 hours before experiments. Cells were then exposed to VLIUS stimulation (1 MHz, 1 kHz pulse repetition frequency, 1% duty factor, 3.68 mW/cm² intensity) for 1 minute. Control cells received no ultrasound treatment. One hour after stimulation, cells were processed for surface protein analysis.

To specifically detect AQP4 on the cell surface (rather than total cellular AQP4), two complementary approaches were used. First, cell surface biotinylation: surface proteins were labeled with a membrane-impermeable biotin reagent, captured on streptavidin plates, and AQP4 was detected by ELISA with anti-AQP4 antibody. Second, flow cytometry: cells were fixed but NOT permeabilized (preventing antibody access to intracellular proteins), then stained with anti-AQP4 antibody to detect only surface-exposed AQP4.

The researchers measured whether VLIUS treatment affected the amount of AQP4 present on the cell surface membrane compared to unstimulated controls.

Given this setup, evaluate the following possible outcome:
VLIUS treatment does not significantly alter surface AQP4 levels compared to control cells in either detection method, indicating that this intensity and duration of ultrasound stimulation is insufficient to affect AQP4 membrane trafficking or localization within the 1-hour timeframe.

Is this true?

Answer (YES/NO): NO